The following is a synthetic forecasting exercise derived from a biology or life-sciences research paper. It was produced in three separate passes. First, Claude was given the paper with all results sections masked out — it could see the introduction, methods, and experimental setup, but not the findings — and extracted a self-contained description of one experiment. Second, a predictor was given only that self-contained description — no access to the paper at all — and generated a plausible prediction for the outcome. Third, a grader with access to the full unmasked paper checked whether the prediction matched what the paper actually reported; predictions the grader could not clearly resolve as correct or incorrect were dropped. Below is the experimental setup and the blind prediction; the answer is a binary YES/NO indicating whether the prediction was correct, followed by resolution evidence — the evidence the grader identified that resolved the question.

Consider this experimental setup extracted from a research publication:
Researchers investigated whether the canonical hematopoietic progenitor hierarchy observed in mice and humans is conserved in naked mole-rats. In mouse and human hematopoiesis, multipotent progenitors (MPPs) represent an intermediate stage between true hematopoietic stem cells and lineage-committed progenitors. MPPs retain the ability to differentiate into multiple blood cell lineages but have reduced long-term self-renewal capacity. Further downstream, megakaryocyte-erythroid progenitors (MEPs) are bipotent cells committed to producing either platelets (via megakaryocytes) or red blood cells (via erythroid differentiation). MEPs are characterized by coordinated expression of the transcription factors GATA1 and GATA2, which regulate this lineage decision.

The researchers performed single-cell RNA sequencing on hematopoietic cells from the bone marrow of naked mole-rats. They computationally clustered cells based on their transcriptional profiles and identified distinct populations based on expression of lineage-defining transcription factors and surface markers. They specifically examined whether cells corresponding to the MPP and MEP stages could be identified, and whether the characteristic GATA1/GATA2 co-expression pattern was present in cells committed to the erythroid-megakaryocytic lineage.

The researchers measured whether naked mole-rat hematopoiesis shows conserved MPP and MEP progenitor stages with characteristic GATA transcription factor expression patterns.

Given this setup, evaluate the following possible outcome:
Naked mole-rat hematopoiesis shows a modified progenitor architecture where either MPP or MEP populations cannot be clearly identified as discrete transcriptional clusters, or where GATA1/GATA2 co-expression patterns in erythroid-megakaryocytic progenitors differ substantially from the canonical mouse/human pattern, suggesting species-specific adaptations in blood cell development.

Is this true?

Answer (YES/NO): NO